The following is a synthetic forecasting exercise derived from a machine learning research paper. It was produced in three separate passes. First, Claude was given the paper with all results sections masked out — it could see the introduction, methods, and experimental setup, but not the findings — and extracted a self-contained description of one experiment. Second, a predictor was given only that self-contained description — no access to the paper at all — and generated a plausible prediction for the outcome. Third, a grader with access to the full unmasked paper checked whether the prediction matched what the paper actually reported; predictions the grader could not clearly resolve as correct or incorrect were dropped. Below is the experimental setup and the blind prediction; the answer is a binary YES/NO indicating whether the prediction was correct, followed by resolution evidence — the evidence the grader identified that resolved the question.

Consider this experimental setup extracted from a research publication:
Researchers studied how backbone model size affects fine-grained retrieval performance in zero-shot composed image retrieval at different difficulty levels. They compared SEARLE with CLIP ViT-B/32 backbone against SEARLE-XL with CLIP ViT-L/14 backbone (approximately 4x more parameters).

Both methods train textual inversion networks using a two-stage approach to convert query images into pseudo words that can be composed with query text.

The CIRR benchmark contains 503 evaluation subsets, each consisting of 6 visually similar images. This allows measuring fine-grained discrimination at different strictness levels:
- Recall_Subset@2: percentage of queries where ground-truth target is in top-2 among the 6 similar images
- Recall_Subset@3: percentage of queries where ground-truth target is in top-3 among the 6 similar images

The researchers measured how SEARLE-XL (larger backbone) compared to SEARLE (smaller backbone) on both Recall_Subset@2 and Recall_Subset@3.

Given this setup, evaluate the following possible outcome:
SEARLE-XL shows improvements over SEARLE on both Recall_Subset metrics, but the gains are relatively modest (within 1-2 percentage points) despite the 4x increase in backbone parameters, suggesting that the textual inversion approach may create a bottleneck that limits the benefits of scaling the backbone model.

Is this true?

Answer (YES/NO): NO